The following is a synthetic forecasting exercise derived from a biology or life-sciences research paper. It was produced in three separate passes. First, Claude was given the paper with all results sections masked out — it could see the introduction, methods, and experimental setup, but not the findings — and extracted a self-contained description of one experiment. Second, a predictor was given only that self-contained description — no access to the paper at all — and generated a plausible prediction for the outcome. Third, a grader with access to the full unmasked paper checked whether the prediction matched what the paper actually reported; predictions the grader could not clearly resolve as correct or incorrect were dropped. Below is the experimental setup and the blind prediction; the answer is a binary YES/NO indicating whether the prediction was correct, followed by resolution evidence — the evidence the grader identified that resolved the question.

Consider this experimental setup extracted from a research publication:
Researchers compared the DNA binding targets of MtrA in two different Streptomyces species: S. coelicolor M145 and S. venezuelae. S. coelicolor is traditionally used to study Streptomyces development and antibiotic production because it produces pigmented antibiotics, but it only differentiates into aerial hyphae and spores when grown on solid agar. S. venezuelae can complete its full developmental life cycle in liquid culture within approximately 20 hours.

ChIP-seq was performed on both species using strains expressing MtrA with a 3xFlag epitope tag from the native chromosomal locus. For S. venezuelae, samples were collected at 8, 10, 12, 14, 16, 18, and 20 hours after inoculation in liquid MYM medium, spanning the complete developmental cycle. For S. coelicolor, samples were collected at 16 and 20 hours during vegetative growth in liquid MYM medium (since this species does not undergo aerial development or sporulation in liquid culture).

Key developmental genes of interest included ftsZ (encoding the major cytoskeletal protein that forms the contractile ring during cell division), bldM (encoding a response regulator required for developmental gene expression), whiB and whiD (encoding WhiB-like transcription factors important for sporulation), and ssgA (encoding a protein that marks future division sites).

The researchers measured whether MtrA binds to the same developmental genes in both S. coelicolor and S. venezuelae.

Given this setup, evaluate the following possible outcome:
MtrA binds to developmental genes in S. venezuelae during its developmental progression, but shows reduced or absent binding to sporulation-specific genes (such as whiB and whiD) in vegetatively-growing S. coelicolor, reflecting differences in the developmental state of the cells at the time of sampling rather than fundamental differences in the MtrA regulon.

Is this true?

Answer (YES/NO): NO